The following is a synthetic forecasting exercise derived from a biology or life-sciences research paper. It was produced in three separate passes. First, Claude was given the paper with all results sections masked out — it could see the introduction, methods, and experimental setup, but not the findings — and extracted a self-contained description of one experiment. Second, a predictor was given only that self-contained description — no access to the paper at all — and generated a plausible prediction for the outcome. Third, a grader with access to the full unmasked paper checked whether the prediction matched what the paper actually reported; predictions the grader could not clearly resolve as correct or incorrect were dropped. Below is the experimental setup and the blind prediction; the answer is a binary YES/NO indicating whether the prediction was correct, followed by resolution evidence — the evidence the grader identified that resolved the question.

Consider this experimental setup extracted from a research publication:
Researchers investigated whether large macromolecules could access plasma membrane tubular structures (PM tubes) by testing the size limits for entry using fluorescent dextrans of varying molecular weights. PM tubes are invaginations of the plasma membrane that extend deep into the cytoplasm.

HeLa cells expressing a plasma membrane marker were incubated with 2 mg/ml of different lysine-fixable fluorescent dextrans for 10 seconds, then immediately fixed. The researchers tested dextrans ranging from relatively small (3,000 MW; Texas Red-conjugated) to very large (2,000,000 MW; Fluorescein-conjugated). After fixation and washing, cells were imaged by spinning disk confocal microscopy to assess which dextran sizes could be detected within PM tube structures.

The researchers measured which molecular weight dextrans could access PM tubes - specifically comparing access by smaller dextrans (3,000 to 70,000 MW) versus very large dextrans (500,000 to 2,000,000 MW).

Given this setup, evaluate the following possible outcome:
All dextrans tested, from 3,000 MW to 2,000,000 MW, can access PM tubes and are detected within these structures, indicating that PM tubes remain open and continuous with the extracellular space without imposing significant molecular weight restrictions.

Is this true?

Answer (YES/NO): NO